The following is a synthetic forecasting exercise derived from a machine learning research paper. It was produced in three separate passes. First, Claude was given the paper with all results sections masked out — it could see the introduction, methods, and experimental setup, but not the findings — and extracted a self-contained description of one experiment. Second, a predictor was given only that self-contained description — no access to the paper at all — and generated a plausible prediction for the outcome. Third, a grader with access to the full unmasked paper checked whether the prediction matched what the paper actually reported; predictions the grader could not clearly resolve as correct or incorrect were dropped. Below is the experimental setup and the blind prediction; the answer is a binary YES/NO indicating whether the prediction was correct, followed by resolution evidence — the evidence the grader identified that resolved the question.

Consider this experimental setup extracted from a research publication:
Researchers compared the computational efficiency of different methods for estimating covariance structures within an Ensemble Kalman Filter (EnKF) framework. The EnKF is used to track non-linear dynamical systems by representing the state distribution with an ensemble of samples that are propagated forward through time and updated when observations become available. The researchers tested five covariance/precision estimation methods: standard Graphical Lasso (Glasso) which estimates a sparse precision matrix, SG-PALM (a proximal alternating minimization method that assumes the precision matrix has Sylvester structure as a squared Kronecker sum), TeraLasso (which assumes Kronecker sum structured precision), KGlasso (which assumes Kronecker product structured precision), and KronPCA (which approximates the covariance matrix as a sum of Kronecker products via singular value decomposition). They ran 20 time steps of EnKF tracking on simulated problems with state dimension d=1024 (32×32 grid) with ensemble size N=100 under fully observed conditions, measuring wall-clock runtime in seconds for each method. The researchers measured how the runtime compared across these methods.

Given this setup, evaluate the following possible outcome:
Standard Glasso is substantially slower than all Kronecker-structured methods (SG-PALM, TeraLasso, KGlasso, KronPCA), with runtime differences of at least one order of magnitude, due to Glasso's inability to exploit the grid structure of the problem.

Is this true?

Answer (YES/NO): NO